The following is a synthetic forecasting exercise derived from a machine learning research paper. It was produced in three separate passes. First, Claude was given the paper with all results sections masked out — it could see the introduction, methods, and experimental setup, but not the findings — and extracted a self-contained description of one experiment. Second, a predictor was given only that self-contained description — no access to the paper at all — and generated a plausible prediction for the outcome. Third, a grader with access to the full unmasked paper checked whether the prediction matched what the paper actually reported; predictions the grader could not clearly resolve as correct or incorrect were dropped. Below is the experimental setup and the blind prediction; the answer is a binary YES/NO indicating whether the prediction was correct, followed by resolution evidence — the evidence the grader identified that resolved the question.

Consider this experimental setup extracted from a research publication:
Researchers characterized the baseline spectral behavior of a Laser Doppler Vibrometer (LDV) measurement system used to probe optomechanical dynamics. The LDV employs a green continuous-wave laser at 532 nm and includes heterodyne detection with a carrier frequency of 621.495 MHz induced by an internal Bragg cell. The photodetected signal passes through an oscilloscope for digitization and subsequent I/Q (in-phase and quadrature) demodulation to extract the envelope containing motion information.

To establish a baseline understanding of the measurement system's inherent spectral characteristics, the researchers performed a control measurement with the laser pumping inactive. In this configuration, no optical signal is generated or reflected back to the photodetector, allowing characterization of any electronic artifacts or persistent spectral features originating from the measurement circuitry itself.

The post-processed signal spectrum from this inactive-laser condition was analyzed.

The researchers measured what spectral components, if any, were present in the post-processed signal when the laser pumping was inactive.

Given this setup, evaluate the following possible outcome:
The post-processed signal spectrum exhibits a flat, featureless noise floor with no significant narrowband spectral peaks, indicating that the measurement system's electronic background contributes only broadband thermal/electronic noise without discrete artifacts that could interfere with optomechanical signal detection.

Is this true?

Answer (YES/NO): NO